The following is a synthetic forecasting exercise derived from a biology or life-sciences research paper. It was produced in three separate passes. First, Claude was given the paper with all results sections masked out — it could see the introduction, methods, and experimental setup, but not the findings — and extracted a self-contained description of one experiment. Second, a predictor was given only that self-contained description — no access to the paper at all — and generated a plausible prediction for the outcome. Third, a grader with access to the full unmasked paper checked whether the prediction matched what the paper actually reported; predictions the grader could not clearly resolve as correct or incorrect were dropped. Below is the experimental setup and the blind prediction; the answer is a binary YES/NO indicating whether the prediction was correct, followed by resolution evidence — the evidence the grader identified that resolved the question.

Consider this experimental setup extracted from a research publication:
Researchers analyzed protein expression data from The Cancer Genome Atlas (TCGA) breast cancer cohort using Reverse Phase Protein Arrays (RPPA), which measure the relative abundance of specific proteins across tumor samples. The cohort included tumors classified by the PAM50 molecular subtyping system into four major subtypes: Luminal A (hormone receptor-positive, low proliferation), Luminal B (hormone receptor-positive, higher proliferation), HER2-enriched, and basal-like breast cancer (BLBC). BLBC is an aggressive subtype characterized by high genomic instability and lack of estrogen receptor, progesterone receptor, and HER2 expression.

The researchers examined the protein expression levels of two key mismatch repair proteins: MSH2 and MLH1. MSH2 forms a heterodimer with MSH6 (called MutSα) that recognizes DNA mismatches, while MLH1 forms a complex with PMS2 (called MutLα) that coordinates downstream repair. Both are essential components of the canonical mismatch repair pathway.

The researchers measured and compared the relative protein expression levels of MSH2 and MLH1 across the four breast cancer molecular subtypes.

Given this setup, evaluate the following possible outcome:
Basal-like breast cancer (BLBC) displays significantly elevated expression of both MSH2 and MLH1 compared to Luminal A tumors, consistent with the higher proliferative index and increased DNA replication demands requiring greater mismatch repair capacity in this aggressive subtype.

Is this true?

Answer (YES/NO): NO